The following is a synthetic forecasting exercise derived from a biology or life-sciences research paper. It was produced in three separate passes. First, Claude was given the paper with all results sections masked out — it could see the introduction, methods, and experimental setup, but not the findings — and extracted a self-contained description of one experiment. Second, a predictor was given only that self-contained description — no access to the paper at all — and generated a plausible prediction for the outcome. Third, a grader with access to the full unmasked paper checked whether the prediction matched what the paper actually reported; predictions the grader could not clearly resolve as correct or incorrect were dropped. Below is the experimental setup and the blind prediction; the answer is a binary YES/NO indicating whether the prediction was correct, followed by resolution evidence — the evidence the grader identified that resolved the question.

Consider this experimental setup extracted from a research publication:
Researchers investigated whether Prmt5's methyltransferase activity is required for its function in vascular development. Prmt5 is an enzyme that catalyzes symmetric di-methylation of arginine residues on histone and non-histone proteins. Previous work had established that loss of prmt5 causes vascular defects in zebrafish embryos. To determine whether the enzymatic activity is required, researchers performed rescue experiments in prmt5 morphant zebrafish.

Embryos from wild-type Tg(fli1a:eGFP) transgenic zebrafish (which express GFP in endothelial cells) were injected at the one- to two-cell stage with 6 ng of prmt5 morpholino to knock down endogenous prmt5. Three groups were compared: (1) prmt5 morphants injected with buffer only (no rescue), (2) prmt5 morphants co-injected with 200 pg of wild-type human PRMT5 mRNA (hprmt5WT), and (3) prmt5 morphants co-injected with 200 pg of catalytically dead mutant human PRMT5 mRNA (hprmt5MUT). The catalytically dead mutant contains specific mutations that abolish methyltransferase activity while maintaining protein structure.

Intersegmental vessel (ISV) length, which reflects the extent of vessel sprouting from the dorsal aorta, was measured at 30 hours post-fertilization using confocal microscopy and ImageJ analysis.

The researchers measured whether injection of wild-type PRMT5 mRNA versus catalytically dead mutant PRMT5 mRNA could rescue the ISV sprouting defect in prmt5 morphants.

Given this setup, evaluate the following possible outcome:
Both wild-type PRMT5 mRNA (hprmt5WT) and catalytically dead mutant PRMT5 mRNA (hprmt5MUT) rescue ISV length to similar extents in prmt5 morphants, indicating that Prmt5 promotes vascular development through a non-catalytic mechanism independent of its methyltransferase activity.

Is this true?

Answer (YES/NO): NO